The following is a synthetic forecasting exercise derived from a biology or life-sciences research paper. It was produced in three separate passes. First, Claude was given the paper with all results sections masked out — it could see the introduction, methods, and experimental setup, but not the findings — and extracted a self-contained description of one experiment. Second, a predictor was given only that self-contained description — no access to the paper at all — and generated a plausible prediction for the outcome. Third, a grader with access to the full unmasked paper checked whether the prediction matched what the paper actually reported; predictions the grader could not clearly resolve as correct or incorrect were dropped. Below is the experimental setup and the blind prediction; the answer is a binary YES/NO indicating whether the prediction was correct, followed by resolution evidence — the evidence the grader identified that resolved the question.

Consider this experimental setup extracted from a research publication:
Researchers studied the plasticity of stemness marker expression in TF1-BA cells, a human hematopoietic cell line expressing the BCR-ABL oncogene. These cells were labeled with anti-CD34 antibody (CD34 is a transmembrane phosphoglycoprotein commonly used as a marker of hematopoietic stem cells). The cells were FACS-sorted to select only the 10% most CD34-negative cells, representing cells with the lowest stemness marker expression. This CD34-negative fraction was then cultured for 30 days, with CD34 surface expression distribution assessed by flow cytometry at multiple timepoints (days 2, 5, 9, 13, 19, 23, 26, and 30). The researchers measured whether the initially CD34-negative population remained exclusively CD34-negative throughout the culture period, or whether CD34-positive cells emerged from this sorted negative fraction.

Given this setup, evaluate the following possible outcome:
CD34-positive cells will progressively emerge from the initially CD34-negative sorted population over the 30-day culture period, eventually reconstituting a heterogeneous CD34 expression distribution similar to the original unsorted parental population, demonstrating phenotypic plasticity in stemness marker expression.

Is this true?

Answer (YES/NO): YES